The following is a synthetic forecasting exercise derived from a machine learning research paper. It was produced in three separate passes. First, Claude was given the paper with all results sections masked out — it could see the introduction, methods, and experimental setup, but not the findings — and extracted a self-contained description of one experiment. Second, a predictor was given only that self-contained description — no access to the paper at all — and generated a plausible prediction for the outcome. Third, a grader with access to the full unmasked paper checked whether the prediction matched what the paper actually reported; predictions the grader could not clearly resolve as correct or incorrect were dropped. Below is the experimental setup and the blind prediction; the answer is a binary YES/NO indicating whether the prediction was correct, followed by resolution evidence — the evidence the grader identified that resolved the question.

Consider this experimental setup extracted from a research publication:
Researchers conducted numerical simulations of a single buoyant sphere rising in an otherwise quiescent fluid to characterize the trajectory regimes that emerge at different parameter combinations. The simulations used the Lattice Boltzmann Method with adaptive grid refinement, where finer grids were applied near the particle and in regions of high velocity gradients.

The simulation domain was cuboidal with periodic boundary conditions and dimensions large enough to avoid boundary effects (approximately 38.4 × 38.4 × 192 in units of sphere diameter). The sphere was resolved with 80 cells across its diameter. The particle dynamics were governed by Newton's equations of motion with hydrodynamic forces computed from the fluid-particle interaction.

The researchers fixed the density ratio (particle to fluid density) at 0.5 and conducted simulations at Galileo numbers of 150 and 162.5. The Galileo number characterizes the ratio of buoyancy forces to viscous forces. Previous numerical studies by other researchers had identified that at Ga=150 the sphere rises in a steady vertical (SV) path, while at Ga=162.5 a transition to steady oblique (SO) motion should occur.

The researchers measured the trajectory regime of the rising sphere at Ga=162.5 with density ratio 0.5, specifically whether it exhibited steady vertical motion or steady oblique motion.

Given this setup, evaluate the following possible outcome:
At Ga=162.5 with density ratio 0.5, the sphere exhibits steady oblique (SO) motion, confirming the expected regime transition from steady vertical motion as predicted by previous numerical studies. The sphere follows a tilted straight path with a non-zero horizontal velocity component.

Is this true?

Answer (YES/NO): NO